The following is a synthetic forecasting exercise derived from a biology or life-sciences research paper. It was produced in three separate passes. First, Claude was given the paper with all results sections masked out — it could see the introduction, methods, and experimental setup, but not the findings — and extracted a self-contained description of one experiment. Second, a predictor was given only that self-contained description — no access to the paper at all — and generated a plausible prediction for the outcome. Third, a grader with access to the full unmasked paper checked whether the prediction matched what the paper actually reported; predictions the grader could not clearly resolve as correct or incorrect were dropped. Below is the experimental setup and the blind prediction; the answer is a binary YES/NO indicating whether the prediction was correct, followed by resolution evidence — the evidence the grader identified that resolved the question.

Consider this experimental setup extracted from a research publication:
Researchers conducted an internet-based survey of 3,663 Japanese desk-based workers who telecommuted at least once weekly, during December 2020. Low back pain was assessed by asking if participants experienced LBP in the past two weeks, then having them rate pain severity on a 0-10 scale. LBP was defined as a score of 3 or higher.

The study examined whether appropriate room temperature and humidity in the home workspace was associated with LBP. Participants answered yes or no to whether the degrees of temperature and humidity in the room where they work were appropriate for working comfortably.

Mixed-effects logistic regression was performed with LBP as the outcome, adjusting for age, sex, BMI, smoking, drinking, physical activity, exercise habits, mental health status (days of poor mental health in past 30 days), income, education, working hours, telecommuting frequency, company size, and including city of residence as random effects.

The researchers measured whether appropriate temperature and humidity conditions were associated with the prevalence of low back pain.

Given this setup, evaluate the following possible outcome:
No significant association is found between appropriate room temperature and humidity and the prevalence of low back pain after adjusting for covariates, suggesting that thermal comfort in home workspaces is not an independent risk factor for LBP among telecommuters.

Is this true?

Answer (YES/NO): NO